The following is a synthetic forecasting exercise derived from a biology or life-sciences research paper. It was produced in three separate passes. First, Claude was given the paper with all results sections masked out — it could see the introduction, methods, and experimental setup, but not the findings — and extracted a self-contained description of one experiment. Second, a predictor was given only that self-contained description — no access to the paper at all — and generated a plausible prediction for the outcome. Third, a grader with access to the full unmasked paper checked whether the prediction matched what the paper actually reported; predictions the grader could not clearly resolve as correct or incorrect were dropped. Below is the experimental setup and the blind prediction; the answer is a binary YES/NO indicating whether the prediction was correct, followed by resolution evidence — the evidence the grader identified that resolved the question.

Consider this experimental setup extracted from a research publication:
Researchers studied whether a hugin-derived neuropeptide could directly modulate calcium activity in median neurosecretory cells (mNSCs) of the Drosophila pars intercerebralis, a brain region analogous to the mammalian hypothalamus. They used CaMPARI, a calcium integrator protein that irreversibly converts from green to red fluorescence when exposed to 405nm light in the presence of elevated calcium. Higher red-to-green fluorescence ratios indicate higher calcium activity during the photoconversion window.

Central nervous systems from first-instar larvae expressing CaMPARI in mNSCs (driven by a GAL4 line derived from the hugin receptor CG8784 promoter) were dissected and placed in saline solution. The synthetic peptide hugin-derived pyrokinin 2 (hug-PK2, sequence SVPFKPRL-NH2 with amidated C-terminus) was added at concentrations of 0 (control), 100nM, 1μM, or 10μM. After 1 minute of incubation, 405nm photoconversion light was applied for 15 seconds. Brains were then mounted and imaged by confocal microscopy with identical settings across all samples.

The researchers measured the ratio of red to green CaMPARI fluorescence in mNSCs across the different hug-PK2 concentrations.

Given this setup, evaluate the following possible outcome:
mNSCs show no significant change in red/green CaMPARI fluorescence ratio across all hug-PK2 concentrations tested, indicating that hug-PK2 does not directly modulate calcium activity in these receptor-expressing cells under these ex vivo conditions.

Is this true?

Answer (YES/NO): NO